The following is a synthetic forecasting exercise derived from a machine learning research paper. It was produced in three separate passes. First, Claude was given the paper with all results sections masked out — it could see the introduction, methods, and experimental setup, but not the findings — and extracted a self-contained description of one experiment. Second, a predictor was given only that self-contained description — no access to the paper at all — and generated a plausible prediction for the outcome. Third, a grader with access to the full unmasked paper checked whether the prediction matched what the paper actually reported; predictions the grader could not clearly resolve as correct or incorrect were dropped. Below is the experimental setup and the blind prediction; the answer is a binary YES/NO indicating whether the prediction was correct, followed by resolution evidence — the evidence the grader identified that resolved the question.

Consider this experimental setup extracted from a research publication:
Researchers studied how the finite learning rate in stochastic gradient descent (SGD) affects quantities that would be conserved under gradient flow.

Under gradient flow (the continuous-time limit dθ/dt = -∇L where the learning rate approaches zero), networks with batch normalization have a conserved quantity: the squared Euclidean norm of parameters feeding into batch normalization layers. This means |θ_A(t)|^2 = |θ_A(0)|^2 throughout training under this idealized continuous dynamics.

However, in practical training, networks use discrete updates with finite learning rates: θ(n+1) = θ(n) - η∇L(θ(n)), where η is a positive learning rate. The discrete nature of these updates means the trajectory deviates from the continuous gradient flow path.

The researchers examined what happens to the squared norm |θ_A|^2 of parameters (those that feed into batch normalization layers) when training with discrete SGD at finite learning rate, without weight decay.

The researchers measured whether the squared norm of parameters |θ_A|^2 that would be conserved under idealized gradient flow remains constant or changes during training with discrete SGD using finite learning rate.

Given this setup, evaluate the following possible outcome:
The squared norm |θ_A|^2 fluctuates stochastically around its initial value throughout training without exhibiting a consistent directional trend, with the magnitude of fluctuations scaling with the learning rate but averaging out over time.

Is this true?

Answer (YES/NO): NO